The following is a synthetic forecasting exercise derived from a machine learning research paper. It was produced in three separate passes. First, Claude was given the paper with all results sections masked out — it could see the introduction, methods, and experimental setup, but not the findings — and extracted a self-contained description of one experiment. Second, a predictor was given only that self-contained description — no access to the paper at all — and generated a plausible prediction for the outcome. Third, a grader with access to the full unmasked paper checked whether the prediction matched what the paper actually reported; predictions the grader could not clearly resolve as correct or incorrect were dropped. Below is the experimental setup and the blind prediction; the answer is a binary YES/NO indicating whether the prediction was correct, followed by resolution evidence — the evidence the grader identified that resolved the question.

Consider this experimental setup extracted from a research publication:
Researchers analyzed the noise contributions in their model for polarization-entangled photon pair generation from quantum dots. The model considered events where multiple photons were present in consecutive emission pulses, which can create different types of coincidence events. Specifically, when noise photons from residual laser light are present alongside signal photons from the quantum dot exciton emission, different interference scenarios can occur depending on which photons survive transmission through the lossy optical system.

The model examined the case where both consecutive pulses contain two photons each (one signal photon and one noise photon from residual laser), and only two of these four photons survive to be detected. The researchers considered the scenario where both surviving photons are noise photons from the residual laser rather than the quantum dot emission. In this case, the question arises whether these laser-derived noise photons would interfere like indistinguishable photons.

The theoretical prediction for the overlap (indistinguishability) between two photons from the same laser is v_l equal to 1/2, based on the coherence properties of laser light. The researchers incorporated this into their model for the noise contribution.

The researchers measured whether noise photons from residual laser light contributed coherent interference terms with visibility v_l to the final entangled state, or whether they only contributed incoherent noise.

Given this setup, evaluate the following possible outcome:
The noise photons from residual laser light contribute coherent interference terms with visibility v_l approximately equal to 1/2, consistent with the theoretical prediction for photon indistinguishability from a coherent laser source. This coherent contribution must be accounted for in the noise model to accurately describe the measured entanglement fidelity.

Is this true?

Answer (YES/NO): YES